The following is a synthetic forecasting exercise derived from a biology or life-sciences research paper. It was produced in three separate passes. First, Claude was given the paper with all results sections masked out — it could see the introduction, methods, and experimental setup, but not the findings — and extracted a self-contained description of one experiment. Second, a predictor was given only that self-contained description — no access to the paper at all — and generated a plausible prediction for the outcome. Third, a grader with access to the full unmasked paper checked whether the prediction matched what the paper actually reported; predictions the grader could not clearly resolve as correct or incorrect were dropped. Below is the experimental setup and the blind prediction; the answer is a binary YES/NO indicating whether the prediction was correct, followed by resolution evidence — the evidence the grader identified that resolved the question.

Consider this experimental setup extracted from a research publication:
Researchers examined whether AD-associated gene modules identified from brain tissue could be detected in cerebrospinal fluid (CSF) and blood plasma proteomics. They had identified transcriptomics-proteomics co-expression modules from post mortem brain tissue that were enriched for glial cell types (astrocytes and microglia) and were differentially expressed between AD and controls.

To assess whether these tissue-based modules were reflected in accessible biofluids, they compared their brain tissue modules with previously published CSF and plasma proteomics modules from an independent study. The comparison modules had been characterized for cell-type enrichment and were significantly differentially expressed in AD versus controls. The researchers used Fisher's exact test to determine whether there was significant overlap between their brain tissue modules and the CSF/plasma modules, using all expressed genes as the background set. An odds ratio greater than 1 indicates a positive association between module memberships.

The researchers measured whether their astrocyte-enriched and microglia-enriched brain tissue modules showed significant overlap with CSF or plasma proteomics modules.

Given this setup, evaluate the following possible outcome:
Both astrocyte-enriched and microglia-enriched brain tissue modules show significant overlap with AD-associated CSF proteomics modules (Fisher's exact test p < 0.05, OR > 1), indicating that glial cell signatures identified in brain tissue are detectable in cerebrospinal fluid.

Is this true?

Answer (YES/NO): NO